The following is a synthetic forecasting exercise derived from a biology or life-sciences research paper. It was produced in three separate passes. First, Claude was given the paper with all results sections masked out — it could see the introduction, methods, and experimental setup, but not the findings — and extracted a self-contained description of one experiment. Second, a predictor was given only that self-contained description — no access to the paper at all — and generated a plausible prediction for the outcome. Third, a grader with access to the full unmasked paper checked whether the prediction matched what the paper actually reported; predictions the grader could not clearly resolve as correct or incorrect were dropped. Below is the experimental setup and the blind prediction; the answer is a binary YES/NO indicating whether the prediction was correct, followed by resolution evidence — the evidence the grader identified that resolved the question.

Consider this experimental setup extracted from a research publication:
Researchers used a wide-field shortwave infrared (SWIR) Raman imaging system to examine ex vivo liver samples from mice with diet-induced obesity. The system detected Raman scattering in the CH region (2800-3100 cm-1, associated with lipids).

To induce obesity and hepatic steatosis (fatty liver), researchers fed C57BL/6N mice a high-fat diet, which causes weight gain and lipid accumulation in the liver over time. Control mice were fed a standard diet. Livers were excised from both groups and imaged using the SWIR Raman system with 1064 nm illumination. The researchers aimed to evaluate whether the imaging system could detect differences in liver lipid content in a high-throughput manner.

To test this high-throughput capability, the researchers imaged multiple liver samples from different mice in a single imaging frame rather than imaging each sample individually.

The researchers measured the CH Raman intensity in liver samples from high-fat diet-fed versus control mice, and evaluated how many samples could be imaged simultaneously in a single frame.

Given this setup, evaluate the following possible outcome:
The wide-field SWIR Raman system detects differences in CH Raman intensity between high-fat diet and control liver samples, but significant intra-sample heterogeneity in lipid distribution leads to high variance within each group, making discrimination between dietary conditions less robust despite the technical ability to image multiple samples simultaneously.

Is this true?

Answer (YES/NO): NO